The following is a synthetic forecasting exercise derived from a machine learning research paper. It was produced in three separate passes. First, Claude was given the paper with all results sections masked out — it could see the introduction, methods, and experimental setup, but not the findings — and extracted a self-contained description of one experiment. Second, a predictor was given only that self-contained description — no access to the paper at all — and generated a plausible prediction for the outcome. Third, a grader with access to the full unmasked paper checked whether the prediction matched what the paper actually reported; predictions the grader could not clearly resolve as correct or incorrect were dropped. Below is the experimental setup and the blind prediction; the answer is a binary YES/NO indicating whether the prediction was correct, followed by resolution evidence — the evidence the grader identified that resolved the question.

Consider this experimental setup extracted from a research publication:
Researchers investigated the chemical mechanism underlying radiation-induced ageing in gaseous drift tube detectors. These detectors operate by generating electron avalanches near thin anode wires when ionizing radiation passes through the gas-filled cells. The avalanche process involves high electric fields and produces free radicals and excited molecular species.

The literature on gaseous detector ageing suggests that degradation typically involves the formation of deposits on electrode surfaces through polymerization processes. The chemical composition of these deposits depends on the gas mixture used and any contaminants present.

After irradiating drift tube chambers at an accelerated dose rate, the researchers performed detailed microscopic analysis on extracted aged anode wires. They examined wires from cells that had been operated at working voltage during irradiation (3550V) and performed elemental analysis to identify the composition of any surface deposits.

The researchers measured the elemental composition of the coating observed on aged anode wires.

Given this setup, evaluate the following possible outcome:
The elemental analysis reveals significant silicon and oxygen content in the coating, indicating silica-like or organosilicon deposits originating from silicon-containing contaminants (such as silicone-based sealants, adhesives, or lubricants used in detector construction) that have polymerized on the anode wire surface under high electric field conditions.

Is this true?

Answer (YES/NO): NO